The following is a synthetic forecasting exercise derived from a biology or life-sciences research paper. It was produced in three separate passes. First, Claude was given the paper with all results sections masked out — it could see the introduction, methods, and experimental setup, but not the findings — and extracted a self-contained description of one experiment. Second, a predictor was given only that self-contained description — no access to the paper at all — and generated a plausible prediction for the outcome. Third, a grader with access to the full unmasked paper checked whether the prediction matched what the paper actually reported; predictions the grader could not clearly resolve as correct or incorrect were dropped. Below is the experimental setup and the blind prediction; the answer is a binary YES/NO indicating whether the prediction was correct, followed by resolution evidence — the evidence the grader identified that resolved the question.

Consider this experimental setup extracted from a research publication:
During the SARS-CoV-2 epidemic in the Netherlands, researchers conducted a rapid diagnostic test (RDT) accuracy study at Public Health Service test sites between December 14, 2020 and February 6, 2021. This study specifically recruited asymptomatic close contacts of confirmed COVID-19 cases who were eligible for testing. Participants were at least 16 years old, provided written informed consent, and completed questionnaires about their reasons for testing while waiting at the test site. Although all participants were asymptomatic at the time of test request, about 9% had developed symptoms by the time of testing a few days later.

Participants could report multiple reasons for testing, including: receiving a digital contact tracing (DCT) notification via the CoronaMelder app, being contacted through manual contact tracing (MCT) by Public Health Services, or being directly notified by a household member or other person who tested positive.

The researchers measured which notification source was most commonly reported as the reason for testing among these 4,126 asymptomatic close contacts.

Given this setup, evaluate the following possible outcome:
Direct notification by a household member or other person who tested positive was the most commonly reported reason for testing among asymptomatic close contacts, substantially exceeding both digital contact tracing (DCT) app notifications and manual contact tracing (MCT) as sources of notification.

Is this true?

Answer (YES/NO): YES